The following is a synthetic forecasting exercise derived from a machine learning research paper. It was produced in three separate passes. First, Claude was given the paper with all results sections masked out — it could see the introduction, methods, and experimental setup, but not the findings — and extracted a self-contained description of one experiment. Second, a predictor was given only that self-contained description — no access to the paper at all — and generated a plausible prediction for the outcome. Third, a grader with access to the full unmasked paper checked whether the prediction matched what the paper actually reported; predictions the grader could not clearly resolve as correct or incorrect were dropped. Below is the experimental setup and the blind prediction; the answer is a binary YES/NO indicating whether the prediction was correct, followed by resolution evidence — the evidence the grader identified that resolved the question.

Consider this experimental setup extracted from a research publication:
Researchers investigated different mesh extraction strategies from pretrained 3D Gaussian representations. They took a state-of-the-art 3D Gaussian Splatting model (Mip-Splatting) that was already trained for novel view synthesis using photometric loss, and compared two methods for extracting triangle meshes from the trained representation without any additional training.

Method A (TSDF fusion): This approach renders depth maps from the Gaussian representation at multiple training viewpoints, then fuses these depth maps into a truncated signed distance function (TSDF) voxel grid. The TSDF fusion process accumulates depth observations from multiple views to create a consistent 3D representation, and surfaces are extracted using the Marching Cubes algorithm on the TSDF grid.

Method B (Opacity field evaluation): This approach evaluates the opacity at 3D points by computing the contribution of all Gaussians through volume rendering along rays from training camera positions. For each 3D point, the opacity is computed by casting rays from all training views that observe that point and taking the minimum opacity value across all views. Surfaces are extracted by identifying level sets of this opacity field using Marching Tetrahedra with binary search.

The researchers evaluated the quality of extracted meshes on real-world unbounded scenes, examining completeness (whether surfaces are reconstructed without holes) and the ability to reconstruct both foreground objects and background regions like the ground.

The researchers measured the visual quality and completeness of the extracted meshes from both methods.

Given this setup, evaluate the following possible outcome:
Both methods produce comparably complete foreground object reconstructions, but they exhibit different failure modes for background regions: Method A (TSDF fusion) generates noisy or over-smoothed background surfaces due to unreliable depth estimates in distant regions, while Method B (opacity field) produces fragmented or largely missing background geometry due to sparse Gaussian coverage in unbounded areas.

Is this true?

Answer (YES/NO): NO